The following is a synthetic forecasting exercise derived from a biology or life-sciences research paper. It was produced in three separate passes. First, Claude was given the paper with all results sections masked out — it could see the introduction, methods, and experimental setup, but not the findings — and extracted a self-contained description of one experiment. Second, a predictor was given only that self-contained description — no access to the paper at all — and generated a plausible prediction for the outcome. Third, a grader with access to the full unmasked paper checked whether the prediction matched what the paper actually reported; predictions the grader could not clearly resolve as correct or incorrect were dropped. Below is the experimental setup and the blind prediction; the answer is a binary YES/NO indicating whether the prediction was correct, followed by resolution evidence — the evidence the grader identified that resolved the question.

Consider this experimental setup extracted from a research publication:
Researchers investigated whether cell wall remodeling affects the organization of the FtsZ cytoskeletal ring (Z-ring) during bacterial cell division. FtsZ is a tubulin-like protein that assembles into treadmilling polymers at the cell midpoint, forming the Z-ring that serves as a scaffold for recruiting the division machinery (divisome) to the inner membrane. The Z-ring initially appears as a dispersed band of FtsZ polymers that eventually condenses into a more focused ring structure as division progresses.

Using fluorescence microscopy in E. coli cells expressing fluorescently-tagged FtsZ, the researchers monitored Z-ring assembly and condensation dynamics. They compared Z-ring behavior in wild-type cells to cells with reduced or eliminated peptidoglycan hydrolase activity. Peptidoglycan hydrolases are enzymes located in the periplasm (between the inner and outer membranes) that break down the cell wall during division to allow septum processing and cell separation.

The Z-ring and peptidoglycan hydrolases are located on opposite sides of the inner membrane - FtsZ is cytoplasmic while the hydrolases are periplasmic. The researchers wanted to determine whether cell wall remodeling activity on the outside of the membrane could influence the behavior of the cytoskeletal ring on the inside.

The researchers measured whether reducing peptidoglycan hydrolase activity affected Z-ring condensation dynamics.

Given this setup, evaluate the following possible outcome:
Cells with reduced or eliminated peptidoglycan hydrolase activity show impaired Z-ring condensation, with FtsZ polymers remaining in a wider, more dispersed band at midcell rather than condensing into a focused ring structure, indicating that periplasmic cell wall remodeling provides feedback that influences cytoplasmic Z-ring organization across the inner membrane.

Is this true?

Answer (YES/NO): YES